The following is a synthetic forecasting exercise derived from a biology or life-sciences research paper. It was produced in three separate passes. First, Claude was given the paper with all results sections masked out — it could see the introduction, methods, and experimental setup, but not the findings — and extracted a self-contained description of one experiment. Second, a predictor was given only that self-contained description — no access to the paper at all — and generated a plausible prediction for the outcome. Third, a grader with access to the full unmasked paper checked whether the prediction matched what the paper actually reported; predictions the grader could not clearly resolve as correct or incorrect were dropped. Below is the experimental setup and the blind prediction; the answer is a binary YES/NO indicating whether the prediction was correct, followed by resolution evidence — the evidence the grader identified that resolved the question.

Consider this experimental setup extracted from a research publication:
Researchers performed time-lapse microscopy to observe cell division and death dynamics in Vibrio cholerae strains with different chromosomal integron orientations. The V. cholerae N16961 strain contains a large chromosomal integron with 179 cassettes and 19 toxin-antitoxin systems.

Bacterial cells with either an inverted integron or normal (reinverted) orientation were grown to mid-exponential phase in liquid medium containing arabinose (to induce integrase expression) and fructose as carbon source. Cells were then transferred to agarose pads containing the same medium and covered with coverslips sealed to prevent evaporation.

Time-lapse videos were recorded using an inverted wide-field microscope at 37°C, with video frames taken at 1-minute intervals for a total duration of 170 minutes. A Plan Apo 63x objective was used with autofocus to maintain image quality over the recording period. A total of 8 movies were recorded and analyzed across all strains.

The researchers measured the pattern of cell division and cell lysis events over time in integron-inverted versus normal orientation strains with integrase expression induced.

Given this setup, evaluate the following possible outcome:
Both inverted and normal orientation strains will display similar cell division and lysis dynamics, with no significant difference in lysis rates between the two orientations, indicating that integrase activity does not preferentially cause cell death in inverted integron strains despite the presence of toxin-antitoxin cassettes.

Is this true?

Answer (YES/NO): NO